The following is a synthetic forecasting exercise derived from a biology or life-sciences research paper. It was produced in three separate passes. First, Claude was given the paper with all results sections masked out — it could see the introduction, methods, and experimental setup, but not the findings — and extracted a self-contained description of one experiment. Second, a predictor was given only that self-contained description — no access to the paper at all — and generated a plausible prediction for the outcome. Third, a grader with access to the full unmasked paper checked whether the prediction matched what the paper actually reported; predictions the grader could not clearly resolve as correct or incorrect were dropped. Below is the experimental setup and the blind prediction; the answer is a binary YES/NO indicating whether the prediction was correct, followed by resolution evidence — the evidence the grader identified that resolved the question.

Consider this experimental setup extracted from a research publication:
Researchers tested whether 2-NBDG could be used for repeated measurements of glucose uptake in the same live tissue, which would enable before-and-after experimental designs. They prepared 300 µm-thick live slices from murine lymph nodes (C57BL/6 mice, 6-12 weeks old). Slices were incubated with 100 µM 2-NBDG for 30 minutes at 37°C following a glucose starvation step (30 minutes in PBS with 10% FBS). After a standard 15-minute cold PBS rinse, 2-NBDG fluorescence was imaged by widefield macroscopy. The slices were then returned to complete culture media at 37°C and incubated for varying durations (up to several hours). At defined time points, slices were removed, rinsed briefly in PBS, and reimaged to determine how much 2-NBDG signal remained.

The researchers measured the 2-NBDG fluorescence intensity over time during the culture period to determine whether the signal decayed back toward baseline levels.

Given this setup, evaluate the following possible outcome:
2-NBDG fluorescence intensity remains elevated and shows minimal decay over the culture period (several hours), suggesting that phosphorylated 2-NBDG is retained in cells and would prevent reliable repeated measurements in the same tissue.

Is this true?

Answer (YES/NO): NO